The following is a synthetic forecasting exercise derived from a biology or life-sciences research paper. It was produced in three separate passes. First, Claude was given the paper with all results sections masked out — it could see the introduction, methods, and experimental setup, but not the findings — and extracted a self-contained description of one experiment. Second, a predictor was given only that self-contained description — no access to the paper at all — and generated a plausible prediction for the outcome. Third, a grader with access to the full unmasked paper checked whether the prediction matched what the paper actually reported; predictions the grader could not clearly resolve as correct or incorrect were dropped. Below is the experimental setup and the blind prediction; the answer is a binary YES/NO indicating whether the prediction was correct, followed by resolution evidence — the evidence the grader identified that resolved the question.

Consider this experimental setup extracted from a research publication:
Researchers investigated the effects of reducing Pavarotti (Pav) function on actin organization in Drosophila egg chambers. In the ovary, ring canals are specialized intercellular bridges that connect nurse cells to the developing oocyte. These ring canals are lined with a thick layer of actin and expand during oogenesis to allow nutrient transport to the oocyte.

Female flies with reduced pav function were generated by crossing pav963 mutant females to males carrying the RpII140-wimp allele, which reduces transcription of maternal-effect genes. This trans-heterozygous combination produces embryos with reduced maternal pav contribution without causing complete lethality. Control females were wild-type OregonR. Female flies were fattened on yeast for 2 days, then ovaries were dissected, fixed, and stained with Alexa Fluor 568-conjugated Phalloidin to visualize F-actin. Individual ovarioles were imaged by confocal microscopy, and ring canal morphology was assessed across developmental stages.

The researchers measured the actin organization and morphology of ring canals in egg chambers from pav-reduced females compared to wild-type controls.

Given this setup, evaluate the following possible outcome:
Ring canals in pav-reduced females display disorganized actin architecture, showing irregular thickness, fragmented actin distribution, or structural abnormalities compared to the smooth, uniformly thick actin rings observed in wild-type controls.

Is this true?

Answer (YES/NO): YES